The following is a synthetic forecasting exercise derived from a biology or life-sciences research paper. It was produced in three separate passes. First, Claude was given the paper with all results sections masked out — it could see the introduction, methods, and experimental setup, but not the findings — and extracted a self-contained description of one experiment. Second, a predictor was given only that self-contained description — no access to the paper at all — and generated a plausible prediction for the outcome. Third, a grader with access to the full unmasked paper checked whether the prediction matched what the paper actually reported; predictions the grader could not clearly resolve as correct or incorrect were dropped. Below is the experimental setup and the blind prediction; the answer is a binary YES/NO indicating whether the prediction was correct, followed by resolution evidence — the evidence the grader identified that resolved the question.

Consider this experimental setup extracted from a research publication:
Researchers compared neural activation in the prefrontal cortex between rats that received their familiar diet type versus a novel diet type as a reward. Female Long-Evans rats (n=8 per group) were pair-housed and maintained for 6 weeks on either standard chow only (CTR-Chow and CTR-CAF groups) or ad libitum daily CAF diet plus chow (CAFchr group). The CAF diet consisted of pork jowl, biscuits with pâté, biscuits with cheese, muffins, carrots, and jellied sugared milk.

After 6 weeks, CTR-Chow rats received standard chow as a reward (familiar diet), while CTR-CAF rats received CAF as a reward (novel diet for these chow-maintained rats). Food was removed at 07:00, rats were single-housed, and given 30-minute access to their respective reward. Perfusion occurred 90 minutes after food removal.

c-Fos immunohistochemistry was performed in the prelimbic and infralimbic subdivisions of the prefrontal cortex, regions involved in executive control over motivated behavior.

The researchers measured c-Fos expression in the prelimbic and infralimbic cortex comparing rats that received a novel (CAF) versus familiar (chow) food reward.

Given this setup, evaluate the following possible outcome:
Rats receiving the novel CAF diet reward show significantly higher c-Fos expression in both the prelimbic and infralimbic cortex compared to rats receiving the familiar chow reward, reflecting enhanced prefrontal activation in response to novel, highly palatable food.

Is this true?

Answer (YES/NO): NO